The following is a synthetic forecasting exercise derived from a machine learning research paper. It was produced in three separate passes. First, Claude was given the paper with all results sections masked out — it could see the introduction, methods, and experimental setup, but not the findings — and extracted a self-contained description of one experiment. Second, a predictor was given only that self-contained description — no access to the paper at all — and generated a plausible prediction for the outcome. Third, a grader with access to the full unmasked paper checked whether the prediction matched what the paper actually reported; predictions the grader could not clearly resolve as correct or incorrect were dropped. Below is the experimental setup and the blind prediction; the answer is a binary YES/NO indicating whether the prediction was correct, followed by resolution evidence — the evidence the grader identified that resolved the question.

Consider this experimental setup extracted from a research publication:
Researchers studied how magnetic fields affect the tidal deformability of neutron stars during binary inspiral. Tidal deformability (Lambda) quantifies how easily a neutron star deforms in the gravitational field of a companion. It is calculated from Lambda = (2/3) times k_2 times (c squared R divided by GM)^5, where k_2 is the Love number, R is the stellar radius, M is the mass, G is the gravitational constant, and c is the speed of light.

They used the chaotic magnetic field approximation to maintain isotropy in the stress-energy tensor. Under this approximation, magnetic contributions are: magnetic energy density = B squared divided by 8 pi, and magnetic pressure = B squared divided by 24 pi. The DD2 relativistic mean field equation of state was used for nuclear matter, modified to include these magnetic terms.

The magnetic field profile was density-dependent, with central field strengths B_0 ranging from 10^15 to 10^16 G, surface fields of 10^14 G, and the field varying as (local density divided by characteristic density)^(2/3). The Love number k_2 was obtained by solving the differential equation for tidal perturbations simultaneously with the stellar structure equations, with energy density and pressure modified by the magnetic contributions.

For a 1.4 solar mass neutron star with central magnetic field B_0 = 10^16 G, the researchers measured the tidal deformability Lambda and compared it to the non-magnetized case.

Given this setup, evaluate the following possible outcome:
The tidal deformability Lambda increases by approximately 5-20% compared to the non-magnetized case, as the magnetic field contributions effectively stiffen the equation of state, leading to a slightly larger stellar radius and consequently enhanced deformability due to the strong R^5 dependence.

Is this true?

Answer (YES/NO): YES